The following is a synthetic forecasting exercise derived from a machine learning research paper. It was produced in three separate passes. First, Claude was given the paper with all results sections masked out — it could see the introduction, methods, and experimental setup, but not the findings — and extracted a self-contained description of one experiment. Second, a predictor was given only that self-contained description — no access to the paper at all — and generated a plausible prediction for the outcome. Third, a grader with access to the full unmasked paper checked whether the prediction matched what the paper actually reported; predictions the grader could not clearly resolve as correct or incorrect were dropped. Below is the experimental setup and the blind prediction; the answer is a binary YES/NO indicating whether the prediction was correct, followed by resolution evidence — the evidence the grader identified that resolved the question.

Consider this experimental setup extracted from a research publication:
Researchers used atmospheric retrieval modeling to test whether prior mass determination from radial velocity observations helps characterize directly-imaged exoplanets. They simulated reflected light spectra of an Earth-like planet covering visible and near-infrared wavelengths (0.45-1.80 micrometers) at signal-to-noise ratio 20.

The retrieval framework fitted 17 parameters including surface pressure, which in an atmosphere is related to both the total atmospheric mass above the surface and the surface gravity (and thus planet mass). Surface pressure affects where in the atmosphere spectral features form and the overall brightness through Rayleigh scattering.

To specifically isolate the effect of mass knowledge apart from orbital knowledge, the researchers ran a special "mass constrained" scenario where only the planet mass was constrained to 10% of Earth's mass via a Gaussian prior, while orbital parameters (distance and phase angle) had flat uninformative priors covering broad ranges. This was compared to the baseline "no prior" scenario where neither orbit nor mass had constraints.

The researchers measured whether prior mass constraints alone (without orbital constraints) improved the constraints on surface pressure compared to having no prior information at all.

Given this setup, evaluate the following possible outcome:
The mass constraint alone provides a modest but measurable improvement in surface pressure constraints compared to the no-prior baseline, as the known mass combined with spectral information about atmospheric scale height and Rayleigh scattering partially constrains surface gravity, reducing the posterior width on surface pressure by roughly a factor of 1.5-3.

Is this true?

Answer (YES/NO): NO